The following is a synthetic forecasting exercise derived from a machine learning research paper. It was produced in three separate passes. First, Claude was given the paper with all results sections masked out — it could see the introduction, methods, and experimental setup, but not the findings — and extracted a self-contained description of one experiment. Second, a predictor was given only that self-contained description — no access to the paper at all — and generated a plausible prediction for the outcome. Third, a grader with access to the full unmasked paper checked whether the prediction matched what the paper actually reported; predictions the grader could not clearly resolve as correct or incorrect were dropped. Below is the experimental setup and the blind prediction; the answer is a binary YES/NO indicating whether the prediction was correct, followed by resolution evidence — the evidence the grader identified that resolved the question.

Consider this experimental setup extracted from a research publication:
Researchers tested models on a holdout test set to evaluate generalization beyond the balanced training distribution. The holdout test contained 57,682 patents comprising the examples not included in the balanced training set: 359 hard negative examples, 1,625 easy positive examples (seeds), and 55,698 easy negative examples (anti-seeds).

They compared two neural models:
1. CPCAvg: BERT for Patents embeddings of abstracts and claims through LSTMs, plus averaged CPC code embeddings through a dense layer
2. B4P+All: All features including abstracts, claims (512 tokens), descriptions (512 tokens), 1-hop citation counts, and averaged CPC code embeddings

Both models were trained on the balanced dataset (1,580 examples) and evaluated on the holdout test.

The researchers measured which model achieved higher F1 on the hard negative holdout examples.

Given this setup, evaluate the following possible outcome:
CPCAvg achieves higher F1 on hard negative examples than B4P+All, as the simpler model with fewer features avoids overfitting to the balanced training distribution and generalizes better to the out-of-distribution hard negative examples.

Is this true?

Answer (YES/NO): NO